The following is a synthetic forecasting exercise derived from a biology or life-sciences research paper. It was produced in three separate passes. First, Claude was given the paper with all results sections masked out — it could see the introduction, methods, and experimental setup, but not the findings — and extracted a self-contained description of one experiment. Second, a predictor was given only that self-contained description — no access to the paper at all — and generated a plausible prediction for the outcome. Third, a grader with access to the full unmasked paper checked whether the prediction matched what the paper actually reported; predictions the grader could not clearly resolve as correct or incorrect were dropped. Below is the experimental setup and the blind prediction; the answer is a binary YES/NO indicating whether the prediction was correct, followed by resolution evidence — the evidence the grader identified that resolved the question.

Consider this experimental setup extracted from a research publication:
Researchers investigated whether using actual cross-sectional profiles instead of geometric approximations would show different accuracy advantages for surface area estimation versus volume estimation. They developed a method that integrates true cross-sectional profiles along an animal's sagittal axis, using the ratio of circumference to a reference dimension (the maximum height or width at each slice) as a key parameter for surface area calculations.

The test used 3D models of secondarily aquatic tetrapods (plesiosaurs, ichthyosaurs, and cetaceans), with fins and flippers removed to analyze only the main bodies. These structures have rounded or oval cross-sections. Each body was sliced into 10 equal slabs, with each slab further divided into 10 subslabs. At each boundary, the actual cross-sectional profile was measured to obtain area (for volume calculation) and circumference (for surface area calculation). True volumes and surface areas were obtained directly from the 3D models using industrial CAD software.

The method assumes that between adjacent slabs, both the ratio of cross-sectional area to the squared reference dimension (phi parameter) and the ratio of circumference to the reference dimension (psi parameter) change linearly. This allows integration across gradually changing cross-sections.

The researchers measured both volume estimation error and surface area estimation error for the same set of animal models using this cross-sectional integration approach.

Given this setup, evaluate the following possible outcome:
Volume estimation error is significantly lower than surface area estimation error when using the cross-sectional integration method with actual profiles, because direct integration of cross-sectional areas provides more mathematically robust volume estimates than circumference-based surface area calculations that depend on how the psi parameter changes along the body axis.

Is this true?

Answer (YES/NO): NO